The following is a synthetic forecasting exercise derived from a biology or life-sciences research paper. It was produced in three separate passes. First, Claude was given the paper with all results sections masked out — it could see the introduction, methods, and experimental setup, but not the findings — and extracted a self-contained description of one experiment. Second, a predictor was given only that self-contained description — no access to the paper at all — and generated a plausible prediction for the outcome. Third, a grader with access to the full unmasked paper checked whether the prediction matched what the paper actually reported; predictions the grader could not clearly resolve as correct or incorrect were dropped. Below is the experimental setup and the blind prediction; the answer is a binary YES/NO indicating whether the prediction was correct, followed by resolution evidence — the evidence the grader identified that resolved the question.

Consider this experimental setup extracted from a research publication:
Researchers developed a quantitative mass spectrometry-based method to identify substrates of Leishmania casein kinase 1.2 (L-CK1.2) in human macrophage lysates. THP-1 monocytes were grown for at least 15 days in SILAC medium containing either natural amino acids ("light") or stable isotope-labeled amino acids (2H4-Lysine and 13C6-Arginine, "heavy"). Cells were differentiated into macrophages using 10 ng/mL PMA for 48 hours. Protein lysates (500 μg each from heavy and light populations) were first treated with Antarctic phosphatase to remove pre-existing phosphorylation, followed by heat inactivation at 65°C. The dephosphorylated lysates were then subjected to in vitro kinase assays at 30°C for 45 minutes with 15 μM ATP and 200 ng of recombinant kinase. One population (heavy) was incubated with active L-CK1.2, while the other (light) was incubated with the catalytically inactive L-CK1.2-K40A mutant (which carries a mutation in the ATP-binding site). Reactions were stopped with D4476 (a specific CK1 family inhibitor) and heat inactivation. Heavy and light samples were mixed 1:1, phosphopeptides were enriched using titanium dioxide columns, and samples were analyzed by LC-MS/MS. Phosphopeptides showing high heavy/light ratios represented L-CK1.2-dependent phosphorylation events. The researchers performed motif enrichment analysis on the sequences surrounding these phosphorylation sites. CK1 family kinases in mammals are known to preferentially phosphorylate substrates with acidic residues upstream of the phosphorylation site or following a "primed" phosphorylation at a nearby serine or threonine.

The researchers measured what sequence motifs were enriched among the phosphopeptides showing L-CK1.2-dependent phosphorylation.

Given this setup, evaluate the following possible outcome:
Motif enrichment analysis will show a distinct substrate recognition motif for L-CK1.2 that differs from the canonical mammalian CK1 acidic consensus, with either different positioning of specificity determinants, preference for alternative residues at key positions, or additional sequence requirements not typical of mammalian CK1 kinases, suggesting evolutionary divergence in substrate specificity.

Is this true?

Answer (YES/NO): YES